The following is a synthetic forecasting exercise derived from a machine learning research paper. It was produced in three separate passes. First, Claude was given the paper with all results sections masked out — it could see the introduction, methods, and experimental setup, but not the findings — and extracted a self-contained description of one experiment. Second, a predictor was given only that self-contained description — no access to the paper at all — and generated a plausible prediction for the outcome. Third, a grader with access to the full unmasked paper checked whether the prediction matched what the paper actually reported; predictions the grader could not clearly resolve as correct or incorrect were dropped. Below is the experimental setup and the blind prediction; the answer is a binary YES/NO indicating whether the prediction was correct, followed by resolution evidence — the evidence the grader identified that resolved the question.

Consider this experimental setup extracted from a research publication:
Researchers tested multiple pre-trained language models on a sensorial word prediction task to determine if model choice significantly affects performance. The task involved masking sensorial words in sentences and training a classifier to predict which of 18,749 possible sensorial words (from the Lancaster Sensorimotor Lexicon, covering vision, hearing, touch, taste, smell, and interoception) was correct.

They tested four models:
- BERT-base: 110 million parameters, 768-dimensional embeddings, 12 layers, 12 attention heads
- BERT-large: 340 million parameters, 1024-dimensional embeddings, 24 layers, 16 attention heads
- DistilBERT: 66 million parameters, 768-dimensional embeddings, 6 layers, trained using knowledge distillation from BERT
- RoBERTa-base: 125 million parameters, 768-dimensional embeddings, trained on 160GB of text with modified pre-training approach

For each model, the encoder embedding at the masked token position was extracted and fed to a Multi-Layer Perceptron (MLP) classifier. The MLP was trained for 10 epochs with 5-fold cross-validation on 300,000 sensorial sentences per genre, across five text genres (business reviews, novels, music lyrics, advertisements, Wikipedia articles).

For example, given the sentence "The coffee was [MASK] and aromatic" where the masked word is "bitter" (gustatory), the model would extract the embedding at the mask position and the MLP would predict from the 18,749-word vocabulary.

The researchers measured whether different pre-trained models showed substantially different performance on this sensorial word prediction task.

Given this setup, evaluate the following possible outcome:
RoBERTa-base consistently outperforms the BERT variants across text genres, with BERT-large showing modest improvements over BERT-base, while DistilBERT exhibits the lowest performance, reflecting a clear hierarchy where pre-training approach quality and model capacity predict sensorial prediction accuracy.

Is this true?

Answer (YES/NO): NO